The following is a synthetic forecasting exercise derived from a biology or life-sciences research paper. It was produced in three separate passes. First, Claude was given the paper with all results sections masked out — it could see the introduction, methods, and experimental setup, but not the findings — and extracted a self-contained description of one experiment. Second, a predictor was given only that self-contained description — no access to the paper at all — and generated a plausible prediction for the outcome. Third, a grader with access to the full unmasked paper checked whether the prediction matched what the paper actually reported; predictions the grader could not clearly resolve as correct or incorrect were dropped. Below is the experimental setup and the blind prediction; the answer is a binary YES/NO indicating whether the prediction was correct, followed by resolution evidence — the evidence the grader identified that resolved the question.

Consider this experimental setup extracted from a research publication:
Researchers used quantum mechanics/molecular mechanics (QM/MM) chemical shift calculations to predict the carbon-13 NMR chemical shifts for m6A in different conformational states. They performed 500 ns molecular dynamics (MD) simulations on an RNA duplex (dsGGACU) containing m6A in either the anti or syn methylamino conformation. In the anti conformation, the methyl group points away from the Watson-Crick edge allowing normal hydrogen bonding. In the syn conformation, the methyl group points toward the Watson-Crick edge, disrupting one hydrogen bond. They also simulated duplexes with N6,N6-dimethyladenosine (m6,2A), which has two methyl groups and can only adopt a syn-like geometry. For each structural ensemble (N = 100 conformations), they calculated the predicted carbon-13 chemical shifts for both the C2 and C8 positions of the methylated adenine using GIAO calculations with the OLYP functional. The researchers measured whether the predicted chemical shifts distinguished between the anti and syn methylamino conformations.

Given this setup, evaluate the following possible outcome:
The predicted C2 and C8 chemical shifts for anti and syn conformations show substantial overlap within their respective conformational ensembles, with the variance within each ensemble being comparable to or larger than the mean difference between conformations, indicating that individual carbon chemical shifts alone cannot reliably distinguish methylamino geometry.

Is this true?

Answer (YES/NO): NO